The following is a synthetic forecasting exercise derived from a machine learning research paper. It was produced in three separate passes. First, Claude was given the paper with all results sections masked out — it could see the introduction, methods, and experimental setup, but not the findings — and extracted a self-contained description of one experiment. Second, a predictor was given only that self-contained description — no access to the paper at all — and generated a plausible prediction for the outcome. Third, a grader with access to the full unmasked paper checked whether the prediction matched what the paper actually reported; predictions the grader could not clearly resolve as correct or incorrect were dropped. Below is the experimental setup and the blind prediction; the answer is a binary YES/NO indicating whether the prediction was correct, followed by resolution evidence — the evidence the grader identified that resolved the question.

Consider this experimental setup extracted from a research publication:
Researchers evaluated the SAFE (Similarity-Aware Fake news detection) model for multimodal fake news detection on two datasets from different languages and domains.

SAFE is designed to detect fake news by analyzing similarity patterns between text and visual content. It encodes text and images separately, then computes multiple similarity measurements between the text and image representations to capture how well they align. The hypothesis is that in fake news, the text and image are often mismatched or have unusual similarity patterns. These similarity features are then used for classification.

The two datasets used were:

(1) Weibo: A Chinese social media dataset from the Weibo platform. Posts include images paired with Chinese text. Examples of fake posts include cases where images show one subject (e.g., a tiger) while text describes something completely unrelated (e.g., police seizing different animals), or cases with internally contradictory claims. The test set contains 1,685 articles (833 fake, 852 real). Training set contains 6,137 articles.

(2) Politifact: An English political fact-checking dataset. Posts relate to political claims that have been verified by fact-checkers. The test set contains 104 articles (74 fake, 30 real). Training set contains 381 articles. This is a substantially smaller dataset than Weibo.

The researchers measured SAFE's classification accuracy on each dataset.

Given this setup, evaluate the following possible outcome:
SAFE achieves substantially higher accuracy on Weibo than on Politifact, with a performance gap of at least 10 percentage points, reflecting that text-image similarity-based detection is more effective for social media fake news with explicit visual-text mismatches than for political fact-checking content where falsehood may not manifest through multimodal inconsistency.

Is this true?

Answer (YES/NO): NO